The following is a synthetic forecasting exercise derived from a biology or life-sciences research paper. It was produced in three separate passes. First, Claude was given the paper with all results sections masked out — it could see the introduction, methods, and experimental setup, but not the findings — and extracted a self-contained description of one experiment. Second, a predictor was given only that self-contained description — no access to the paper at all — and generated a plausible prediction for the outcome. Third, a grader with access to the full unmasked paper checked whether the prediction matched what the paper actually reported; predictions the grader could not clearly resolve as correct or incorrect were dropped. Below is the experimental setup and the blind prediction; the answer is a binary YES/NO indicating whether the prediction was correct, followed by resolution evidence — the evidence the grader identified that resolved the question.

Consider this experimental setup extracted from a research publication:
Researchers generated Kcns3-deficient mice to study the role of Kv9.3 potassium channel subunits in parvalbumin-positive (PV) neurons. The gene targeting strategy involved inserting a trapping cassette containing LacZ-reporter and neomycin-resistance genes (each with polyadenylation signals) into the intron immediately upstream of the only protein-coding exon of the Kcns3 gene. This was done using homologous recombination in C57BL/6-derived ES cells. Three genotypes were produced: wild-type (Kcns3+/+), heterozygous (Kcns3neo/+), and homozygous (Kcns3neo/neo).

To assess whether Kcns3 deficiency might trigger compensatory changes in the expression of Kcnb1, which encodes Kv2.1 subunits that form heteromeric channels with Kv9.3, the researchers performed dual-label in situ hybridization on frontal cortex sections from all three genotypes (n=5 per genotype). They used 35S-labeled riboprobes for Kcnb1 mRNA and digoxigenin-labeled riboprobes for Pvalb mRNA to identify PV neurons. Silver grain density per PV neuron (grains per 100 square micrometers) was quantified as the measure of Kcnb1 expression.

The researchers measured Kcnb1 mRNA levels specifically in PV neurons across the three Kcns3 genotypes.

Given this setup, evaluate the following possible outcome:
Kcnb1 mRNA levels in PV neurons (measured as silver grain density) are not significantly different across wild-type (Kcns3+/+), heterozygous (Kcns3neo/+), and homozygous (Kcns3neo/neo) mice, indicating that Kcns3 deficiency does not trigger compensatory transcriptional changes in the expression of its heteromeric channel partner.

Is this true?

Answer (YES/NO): YES